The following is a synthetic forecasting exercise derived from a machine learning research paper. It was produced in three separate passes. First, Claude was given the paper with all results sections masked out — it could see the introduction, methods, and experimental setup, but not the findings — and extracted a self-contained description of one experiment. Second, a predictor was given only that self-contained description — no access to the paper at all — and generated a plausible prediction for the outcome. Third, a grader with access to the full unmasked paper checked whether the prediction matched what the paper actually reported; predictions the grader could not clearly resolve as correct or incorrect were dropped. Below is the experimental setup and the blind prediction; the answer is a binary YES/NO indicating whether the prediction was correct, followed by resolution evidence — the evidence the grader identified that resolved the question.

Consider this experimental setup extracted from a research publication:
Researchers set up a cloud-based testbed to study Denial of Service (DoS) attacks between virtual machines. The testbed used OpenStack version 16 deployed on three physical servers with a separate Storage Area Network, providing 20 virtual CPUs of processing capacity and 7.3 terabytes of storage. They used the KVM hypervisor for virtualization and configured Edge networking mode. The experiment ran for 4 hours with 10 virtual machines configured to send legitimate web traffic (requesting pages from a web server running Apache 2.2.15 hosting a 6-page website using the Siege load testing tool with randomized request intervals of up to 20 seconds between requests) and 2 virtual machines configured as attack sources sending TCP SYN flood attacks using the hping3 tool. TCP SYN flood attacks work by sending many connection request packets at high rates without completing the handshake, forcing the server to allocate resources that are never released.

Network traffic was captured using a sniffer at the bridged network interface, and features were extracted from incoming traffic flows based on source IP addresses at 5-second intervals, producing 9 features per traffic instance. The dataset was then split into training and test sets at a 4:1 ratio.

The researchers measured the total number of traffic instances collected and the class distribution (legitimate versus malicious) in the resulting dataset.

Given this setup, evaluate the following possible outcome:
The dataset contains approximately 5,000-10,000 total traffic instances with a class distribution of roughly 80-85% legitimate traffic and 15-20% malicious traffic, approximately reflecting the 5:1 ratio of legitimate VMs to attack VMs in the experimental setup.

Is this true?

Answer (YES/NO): NO